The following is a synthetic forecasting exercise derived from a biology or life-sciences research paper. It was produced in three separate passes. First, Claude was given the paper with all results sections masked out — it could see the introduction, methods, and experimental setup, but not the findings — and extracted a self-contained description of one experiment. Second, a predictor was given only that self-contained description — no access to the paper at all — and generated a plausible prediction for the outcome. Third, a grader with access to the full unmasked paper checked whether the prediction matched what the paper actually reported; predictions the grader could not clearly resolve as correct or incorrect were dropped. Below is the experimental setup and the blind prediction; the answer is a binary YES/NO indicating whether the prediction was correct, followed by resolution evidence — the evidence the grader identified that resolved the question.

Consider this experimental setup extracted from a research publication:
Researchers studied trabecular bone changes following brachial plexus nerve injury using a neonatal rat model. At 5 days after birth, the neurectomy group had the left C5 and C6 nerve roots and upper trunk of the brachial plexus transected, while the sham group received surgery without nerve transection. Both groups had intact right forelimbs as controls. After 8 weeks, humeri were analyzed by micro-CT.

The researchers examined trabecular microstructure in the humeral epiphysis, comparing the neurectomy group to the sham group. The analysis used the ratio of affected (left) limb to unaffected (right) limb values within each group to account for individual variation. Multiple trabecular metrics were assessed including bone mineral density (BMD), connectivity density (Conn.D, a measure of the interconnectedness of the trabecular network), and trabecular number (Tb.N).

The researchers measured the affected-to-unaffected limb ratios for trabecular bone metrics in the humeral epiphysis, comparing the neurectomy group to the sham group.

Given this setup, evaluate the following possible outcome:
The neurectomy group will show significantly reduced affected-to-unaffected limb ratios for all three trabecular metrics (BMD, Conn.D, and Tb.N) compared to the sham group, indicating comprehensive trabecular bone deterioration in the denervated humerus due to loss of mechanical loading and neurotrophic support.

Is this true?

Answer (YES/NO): NO